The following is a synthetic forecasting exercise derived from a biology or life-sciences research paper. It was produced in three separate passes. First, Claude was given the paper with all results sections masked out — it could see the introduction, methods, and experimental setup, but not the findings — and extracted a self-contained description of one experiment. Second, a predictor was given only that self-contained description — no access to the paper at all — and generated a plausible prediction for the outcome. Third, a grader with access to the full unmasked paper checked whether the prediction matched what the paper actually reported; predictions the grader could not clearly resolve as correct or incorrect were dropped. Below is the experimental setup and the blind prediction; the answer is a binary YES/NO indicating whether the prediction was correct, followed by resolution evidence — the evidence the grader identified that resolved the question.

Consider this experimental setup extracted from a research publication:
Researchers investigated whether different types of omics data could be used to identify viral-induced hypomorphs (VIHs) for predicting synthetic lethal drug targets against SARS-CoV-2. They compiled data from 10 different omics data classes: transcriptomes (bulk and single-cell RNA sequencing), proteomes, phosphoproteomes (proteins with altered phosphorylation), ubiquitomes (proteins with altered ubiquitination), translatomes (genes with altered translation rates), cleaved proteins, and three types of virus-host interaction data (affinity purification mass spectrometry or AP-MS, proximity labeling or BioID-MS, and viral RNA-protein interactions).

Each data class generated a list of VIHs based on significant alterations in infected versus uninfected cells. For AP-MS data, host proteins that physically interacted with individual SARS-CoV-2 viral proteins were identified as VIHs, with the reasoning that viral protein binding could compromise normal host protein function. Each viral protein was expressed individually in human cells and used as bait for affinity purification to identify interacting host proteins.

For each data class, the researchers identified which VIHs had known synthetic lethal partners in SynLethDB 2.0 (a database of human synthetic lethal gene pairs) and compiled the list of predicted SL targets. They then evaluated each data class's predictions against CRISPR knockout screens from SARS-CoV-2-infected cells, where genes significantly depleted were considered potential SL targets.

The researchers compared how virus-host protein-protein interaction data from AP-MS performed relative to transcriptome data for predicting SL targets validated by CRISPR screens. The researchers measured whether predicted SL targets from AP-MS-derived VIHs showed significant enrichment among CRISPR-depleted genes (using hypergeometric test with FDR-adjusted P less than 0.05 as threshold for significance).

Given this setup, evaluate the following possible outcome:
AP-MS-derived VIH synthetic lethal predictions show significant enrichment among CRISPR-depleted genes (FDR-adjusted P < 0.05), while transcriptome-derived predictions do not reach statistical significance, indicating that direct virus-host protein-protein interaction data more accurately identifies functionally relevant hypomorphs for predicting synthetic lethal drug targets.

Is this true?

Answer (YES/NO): NO